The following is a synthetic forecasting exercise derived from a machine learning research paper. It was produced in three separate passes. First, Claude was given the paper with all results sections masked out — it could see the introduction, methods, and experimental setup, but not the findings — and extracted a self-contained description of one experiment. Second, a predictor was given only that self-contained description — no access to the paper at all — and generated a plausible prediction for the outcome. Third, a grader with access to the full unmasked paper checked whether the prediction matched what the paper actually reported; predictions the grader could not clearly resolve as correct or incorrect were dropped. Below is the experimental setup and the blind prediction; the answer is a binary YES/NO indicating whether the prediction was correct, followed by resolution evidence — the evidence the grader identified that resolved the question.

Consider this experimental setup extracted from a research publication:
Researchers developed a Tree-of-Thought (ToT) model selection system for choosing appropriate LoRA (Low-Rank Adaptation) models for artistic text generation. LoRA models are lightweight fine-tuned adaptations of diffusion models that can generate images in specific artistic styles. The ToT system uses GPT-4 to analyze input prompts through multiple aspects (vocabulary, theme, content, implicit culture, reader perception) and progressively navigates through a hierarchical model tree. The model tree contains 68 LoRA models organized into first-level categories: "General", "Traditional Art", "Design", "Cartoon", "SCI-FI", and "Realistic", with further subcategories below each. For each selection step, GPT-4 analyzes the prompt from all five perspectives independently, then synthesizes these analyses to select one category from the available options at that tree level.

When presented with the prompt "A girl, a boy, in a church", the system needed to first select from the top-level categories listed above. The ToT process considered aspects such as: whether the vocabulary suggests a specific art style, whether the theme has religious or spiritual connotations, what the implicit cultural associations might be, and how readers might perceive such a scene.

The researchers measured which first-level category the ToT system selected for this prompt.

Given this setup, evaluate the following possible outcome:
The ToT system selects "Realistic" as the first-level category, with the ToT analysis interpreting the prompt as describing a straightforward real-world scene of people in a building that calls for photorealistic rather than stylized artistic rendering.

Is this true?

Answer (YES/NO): NO